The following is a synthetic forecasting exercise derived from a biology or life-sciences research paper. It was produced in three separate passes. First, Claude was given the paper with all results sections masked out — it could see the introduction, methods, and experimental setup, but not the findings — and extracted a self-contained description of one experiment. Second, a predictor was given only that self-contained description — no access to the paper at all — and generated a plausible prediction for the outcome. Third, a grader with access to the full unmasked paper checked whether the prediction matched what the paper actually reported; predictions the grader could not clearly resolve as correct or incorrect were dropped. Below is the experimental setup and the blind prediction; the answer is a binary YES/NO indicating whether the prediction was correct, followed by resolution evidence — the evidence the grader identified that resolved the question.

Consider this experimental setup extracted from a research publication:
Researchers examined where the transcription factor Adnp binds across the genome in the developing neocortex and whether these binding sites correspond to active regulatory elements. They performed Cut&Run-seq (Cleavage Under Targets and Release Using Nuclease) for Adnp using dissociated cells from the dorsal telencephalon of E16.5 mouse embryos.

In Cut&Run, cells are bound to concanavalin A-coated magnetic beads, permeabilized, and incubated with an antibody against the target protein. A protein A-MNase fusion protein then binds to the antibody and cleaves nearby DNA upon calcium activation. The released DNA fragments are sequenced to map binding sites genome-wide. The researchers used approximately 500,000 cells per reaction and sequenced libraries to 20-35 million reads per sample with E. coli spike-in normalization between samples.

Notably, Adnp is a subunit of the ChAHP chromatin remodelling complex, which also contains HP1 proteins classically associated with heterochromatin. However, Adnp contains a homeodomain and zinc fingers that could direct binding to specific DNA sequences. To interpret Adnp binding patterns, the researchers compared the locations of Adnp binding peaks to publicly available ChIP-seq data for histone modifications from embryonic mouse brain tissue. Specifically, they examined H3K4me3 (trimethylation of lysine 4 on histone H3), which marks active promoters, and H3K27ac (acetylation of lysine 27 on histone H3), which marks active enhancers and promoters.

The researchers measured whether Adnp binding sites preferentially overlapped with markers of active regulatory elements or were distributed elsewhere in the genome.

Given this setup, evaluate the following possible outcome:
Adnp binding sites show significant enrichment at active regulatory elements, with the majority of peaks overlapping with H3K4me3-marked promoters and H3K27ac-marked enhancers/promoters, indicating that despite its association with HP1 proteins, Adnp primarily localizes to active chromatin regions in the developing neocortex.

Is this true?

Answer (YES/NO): YES